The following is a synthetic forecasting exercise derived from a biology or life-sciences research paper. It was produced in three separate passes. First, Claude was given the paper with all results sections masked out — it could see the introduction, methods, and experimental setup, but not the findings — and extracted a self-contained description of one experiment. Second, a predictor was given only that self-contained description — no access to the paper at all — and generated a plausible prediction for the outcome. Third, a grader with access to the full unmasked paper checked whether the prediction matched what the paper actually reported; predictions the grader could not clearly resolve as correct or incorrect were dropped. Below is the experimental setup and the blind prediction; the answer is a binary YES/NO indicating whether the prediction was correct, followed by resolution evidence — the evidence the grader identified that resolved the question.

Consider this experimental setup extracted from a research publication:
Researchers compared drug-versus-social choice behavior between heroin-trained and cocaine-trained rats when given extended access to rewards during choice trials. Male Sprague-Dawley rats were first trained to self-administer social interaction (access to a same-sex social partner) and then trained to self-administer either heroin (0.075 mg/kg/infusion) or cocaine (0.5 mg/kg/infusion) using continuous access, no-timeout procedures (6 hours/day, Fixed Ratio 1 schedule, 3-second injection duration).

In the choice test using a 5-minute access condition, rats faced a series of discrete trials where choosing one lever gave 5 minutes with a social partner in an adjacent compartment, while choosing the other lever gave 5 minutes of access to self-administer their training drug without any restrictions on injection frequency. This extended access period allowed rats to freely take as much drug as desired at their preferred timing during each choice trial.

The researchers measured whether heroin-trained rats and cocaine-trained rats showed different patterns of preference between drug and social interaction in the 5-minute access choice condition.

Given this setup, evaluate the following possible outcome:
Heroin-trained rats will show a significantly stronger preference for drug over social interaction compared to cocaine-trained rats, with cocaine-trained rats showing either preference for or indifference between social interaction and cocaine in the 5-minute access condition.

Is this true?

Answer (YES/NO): NO